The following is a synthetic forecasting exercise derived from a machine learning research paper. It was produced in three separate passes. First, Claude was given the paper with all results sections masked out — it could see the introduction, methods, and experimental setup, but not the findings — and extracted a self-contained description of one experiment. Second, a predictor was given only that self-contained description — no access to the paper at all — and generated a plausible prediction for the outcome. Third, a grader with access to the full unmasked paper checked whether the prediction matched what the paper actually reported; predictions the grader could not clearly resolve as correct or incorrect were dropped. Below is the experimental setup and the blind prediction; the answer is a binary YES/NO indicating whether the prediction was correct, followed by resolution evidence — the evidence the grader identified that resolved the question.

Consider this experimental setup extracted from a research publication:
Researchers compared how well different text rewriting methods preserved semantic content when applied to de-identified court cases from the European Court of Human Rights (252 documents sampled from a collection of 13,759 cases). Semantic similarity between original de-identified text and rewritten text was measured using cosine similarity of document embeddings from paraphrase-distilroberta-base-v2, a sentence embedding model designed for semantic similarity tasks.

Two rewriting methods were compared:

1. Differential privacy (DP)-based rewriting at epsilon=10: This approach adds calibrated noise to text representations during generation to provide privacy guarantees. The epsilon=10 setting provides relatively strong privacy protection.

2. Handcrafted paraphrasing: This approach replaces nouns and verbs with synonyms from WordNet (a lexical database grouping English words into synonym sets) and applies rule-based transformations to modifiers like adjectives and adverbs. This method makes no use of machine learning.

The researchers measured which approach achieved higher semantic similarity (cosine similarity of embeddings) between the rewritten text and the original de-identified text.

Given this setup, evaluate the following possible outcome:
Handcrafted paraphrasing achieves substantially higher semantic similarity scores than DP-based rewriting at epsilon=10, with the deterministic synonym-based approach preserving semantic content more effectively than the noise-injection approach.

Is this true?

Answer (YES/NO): YES